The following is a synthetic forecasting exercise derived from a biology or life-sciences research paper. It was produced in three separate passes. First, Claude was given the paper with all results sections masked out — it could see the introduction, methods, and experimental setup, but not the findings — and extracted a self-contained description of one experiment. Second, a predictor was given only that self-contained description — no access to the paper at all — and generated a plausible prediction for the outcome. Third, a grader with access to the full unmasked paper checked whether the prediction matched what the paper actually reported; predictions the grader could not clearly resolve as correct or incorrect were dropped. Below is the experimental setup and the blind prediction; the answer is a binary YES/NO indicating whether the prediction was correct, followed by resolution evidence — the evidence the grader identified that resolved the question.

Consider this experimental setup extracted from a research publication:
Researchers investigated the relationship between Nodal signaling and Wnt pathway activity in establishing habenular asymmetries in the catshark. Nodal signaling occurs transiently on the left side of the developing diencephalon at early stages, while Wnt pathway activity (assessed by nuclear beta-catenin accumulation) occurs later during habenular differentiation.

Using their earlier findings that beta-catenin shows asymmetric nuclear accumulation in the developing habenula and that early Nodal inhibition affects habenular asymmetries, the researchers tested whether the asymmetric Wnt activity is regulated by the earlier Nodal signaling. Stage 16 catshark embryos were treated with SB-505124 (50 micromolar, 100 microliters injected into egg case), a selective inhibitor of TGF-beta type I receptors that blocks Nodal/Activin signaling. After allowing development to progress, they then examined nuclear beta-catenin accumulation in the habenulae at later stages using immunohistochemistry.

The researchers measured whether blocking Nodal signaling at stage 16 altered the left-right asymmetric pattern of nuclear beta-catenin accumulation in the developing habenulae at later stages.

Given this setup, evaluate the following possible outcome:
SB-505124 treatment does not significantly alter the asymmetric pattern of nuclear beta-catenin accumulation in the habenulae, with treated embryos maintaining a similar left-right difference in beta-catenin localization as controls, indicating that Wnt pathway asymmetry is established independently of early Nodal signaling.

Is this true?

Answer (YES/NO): NO